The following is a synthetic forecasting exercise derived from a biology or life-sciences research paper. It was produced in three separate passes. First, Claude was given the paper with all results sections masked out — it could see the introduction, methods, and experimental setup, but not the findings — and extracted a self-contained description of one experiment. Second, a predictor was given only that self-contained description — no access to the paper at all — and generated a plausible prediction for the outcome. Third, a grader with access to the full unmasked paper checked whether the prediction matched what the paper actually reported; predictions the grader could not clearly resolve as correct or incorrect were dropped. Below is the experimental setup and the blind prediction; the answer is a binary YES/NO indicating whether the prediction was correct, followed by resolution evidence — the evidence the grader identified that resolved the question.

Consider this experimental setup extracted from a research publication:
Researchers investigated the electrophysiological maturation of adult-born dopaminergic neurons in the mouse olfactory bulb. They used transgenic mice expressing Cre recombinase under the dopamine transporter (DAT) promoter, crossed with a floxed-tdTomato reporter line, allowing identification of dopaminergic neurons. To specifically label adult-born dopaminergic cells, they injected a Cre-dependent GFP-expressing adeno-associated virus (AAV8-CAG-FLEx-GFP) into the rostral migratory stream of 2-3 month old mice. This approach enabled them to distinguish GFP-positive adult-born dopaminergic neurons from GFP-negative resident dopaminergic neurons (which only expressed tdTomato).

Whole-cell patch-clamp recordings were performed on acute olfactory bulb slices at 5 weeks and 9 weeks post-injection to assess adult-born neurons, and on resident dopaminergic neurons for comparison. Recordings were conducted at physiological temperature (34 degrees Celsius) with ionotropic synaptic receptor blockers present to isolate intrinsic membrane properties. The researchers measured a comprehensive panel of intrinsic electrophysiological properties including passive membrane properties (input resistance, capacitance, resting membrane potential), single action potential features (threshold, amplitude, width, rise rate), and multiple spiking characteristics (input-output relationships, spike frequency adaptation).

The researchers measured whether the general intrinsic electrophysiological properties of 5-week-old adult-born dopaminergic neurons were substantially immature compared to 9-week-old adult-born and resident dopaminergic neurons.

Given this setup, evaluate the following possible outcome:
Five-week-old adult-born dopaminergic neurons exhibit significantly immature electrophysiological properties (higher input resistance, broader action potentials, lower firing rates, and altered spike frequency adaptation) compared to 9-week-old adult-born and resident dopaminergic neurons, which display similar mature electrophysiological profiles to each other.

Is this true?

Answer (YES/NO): NO